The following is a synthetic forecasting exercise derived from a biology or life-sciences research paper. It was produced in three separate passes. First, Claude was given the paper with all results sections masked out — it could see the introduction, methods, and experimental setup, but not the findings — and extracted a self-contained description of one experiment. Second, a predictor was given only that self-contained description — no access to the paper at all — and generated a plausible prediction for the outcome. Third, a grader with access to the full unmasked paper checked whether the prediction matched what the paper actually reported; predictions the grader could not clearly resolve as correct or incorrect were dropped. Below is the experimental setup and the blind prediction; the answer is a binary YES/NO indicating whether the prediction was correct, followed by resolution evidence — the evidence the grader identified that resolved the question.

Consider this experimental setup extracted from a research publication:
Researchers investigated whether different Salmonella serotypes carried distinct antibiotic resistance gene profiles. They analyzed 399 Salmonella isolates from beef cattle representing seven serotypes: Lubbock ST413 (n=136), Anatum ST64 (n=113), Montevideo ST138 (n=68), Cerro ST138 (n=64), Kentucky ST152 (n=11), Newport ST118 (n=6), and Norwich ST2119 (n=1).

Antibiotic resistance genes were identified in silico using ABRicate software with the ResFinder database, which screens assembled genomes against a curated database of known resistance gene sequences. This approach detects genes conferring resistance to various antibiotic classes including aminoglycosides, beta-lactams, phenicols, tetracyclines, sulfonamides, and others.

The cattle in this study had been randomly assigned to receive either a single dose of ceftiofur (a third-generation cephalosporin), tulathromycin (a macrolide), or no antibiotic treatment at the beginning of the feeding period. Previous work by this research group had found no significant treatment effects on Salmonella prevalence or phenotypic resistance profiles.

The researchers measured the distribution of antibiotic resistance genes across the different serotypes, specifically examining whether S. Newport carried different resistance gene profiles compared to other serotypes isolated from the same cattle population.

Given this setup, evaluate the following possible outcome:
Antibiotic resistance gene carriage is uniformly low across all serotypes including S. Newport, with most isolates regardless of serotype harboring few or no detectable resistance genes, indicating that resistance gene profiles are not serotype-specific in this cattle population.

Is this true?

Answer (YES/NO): NO